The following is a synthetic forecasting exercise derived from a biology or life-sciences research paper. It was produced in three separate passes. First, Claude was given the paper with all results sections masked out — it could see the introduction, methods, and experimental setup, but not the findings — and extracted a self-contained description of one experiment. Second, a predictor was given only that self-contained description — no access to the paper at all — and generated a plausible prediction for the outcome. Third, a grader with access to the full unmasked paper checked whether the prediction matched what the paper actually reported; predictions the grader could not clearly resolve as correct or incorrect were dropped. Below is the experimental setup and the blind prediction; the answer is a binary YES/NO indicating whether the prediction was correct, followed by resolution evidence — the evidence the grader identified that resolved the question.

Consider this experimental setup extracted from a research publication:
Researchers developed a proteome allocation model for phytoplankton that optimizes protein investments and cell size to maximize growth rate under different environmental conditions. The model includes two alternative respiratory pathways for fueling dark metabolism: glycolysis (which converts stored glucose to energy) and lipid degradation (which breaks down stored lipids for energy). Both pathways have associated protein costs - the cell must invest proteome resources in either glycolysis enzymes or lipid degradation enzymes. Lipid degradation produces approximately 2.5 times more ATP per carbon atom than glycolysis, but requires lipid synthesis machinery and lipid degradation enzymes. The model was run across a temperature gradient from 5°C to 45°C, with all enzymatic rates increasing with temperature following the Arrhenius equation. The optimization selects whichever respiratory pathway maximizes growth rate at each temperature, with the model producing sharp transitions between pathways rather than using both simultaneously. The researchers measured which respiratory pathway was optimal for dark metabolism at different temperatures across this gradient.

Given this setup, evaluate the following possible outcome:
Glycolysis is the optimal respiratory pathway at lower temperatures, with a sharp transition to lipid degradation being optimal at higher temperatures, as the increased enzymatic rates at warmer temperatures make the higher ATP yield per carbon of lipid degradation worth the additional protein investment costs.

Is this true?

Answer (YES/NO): YES